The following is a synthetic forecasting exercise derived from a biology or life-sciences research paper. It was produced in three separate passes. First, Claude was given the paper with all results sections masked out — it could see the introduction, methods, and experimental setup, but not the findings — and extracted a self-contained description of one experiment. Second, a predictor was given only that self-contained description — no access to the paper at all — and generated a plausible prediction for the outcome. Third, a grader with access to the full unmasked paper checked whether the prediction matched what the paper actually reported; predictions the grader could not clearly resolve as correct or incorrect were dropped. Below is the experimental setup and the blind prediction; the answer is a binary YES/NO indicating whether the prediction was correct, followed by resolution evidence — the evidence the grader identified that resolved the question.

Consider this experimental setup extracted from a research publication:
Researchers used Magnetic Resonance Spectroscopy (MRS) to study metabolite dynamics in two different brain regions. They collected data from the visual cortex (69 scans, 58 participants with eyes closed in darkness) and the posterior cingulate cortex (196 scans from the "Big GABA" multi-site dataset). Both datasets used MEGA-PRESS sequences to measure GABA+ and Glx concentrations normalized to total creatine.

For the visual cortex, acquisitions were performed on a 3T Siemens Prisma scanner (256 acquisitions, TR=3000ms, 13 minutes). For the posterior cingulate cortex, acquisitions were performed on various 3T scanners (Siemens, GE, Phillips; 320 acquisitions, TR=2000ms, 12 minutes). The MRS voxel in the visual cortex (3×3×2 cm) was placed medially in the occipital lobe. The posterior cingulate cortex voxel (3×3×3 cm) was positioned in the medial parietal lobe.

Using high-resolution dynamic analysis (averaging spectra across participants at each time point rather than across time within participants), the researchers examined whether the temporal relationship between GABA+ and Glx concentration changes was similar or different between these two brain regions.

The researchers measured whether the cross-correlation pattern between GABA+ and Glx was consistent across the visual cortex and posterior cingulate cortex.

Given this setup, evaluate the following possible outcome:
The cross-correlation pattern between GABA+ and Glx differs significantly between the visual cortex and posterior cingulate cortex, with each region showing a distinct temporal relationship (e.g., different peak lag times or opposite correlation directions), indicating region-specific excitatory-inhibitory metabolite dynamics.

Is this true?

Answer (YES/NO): NO